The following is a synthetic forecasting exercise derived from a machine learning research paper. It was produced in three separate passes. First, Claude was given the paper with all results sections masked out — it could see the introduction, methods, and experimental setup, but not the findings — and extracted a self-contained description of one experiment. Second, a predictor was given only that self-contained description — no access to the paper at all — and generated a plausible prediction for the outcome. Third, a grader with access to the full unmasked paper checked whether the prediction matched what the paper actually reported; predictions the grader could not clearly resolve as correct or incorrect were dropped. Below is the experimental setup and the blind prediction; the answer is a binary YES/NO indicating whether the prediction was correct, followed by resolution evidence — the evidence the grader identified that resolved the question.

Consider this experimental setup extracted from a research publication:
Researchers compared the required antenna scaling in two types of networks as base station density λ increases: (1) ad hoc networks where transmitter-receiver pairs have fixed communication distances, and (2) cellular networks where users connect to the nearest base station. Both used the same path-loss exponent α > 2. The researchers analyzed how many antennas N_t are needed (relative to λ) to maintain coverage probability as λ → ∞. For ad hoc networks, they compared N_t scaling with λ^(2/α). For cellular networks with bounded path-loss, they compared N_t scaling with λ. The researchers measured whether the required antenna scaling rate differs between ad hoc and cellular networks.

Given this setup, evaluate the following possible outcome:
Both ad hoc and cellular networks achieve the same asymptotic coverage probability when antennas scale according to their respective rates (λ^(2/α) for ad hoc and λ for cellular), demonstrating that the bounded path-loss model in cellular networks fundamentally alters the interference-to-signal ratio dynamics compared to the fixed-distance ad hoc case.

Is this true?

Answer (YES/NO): NO